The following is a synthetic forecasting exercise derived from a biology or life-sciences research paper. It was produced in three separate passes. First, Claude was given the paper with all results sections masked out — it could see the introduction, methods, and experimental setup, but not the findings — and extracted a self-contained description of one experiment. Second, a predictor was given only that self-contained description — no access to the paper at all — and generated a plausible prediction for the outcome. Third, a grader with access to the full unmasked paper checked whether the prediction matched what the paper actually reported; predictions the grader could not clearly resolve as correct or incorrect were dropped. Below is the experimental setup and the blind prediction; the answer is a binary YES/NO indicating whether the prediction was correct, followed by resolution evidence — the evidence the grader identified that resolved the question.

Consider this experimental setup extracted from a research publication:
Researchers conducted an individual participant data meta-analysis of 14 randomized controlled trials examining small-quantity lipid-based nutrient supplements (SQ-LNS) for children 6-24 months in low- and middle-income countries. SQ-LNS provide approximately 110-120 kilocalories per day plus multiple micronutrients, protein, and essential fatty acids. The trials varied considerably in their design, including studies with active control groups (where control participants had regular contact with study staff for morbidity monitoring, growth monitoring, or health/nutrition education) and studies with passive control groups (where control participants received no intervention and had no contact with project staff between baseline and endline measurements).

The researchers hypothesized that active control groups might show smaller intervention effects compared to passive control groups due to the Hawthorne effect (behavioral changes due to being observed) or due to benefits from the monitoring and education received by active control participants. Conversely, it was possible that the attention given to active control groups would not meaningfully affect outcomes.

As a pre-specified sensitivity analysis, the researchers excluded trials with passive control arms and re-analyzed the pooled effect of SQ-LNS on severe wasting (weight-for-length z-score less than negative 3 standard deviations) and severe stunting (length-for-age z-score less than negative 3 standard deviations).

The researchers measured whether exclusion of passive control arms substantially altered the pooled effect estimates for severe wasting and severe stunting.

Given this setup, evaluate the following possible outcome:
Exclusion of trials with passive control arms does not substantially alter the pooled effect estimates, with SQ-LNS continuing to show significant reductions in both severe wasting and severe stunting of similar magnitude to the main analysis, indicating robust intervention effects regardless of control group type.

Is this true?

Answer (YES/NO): YES